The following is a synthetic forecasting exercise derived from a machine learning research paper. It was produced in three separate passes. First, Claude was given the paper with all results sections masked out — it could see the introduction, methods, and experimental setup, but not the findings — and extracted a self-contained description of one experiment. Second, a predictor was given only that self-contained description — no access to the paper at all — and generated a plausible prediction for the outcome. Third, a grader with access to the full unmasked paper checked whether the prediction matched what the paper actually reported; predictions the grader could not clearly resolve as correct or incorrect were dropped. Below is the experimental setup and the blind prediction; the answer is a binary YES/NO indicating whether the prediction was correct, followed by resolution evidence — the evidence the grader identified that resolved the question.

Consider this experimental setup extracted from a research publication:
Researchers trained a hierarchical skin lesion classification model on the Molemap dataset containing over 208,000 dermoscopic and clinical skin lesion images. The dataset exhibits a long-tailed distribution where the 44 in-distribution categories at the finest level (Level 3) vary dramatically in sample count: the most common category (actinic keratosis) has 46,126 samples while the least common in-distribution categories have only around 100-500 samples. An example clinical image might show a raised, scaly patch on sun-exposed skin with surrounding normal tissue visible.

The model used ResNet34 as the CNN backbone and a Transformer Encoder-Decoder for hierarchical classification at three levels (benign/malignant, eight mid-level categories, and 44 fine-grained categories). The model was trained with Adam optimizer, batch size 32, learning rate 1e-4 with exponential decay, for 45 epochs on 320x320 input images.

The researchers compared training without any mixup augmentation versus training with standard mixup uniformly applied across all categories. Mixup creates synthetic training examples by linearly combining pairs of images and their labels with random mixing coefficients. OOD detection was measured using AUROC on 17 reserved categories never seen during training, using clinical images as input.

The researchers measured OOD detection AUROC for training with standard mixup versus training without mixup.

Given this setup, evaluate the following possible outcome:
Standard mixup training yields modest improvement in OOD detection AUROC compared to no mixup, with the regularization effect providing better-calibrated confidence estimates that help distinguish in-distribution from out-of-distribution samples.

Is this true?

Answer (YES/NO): YES